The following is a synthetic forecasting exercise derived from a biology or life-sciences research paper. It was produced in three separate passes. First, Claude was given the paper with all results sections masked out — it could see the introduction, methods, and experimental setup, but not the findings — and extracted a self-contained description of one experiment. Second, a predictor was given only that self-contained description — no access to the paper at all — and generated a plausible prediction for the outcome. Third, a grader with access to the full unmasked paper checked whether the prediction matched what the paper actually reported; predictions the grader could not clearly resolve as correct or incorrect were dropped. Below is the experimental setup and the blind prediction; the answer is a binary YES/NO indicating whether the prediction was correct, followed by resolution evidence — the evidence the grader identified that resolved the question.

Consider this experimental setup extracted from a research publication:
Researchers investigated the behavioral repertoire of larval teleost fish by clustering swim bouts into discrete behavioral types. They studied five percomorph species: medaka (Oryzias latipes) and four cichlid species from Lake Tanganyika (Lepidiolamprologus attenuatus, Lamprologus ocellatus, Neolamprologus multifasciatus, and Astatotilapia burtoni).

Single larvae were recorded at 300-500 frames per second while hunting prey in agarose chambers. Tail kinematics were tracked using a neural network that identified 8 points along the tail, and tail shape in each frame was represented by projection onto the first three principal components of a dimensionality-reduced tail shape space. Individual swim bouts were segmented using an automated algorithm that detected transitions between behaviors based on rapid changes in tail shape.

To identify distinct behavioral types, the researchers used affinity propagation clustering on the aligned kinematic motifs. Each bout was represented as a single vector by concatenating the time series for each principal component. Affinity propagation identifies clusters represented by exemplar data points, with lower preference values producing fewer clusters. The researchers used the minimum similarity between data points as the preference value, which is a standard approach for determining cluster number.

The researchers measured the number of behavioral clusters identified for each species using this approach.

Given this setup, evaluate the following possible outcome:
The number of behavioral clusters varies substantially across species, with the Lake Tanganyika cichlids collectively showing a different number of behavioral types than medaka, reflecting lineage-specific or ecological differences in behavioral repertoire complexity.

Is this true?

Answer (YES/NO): NO